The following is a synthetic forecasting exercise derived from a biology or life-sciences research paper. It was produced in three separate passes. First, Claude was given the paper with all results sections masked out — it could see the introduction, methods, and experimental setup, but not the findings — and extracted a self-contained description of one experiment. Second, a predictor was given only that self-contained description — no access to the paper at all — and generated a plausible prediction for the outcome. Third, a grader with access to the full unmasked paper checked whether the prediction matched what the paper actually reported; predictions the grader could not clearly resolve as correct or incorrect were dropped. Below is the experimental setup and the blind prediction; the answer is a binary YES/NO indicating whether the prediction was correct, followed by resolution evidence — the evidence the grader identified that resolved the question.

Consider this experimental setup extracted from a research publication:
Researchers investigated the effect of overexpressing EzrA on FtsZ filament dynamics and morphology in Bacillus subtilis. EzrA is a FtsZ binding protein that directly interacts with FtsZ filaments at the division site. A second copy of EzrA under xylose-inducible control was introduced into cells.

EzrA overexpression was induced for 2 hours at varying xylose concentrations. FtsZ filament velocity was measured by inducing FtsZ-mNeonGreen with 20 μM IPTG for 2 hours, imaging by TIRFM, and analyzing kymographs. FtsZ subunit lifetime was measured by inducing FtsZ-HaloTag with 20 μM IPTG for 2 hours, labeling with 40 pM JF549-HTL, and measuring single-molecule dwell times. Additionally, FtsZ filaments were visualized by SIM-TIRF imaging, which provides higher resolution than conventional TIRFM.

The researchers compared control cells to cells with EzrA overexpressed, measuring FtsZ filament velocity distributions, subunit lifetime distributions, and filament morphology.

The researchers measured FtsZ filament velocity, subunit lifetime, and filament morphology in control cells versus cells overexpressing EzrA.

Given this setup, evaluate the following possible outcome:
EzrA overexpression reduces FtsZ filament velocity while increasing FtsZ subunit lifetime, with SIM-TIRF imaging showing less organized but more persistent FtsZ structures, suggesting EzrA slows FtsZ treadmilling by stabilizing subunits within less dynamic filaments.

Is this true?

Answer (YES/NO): NO